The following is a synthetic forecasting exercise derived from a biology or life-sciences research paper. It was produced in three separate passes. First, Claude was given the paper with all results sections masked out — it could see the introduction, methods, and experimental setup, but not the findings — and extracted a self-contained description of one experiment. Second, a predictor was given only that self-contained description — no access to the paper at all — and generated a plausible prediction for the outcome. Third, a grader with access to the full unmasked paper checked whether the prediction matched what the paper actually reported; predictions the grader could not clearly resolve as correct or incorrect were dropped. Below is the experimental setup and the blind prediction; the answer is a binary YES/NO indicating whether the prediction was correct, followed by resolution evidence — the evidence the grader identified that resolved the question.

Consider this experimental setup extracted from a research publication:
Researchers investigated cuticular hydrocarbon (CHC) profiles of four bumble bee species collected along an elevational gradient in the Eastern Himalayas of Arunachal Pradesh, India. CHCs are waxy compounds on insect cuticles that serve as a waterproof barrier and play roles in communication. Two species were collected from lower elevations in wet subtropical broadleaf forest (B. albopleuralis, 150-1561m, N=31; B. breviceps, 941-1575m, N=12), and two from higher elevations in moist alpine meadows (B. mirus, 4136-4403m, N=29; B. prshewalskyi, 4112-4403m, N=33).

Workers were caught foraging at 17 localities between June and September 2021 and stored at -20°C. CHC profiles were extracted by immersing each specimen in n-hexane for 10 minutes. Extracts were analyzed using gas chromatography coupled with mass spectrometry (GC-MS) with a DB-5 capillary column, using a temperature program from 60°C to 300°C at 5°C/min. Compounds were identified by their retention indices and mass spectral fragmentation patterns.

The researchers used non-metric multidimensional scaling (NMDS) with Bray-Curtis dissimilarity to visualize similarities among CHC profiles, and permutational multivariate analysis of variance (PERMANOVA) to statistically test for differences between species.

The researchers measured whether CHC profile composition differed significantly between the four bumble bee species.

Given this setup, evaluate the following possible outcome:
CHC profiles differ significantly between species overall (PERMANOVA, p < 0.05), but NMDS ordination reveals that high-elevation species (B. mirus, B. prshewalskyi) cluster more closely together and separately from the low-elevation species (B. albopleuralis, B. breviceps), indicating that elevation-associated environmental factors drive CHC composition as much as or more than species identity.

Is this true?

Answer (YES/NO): NO